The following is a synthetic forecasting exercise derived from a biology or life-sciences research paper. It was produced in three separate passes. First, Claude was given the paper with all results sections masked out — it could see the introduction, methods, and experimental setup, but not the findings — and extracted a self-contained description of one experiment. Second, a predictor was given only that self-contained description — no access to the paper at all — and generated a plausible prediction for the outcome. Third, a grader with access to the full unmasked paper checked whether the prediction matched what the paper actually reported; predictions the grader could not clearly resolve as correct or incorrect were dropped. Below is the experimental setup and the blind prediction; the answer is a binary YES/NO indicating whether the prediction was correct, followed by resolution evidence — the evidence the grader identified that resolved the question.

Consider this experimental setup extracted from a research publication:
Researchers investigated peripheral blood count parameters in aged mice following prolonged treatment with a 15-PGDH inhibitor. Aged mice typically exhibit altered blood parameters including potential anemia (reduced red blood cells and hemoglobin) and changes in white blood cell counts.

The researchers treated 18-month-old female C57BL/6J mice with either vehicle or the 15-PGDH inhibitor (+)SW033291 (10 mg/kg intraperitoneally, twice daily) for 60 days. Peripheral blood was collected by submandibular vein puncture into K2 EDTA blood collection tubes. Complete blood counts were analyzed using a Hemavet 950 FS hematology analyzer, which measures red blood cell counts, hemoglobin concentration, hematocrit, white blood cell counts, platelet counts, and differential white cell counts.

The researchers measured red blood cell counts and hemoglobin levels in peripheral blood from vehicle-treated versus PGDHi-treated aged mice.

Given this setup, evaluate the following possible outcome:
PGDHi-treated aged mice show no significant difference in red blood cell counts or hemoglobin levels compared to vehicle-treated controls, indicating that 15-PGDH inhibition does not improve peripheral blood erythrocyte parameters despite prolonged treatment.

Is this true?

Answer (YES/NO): YES